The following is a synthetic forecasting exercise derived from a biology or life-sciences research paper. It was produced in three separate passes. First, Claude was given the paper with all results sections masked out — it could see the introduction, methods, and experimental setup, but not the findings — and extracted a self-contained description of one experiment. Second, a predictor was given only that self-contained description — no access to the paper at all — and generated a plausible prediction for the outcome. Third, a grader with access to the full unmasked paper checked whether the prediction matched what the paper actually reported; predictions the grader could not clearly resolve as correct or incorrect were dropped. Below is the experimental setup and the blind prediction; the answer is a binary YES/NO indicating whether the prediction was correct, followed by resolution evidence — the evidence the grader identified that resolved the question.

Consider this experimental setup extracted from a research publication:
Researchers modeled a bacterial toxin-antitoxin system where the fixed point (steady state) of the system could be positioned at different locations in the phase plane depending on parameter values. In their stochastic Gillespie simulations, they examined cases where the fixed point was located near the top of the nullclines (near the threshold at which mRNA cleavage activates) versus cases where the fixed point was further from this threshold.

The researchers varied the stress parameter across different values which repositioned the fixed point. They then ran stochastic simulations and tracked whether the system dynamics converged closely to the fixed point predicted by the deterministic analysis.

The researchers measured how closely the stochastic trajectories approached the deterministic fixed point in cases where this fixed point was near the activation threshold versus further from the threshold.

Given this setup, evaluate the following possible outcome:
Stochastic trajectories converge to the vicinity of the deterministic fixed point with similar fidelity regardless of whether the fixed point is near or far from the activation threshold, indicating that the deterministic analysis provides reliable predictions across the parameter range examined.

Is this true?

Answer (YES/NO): NO